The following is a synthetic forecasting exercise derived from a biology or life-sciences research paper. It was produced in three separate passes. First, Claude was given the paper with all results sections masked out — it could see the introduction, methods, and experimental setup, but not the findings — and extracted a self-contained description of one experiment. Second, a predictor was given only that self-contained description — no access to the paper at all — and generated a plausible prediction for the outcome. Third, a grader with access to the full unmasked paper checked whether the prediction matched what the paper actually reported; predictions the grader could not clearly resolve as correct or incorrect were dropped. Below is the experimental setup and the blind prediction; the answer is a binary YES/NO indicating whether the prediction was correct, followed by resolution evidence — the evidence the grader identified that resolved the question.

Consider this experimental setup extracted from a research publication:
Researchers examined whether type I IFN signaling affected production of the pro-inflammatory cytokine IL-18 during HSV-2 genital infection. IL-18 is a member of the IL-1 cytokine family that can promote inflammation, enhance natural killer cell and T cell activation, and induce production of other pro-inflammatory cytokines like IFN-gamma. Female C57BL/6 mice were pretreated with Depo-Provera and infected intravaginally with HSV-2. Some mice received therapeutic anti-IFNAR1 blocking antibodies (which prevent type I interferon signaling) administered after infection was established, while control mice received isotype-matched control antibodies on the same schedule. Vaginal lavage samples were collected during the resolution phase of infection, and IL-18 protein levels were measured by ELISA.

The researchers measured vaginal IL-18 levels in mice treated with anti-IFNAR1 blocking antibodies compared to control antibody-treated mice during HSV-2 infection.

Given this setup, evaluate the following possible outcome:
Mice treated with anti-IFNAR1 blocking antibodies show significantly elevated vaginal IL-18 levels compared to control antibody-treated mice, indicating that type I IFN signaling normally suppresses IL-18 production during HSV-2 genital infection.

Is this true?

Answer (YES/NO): NO